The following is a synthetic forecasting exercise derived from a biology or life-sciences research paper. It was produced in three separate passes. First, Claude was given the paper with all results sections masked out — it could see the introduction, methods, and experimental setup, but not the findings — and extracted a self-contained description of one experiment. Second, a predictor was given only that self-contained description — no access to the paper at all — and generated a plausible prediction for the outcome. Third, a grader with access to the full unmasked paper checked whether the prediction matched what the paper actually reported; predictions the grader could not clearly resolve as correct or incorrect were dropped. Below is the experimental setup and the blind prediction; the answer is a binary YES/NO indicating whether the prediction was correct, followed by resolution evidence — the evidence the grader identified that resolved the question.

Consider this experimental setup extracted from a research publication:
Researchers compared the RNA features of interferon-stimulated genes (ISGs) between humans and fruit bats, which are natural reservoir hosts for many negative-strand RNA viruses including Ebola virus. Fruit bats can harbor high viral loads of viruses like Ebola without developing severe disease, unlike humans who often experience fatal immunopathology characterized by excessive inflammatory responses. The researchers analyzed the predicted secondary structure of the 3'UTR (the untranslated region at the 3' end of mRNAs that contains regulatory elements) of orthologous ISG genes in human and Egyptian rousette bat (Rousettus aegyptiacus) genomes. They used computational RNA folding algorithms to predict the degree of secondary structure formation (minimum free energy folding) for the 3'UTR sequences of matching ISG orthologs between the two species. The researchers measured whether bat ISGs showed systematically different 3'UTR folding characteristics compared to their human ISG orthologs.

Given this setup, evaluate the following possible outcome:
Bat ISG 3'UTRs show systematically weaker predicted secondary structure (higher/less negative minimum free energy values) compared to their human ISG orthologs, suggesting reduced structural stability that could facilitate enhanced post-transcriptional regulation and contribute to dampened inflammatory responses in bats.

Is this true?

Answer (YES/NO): YES